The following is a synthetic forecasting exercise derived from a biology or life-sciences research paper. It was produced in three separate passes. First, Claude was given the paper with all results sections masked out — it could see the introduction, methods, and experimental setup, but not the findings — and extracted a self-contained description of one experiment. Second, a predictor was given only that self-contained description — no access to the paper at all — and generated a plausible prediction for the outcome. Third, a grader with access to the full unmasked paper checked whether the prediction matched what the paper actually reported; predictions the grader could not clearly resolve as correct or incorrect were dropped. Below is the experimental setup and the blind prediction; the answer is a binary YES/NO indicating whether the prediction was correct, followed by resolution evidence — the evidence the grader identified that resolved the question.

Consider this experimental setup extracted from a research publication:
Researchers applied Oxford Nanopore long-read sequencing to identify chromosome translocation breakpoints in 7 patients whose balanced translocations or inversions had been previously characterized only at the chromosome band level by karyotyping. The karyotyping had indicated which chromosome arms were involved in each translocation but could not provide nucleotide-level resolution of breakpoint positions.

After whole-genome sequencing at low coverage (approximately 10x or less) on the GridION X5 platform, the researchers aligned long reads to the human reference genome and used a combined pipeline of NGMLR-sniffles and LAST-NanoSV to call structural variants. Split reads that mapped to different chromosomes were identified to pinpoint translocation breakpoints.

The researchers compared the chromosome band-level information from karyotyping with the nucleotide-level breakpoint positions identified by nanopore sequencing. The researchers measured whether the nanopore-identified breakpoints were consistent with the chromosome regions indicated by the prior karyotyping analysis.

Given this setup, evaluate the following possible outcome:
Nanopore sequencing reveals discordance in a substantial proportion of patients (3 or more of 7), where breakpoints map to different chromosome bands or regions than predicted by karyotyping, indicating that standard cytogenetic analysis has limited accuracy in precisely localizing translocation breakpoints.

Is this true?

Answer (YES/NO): NO